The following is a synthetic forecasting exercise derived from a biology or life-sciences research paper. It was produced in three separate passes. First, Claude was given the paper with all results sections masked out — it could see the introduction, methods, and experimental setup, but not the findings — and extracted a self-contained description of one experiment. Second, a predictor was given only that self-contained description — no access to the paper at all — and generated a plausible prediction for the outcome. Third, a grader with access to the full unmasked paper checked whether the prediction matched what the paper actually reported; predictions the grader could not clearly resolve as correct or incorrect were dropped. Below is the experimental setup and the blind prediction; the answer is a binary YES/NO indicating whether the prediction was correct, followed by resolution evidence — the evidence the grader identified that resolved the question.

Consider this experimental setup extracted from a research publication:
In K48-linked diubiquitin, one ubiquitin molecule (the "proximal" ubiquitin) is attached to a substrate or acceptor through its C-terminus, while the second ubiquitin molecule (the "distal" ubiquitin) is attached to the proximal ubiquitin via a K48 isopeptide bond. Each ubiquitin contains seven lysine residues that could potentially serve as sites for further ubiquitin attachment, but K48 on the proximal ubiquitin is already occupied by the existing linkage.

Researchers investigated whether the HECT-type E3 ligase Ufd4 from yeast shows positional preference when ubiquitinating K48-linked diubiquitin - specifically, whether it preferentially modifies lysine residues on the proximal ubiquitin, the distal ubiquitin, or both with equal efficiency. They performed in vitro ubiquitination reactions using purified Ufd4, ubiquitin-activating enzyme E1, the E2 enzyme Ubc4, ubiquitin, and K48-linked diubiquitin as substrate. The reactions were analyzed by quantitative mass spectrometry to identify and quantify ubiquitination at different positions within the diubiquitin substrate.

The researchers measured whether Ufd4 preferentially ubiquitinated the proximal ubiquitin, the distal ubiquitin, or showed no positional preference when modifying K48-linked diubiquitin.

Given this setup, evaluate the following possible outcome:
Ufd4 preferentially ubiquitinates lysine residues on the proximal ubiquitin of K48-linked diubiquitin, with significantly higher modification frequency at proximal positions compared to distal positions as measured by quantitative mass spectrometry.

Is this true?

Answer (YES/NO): YES